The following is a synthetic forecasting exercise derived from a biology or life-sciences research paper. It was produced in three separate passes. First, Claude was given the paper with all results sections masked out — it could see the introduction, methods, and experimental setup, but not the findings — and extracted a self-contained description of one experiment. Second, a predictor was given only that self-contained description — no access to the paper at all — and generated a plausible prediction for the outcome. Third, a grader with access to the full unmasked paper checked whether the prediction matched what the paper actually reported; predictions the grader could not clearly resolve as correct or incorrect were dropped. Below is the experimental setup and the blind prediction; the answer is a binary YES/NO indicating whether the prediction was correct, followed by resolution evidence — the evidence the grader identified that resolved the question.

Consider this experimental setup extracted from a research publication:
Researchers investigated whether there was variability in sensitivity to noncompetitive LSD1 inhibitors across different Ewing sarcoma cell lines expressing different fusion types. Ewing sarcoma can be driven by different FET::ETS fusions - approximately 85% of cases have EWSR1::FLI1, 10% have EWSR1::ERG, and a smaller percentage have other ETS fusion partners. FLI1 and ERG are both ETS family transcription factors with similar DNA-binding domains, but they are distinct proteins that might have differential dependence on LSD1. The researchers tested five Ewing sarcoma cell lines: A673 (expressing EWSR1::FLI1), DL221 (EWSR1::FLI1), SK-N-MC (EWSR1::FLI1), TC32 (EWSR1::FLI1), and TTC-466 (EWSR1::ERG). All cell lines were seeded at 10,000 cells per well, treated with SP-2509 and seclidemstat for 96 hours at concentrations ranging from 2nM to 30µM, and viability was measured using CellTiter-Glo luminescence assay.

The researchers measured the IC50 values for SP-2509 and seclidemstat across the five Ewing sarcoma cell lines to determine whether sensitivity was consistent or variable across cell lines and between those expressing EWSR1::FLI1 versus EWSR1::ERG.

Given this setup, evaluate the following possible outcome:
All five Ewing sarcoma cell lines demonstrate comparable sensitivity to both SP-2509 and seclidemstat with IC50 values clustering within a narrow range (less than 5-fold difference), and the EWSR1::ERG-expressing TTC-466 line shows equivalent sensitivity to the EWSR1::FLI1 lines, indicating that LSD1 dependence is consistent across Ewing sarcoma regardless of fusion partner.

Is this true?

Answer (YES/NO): NO